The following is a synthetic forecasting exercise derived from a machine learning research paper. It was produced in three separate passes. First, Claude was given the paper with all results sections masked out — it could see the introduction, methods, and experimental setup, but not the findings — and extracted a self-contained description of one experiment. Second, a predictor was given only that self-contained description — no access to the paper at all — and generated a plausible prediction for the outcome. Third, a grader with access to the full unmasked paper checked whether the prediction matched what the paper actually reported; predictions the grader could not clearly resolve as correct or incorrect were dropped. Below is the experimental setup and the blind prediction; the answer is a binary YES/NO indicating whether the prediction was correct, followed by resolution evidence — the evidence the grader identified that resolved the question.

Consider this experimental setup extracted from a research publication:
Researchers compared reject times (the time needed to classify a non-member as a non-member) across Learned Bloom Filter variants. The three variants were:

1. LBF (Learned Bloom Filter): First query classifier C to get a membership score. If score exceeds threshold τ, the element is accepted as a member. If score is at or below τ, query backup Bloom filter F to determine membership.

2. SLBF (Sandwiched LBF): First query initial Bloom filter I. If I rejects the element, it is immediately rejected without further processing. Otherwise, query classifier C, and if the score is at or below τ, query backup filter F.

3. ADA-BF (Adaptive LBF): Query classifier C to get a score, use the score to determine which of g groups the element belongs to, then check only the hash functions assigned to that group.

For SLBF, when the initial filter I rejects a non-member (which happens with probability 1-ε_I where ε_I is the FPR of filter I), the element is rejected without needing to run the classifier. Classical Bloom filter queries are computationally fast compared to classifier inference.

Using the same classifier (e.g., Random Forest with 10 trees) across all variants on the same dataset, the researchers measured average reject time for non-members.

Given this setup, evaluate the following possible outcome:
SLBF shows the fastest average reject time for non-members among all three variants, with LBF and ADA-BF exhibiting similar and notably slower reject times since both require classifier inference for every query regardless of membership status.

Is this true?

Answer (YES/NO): NO